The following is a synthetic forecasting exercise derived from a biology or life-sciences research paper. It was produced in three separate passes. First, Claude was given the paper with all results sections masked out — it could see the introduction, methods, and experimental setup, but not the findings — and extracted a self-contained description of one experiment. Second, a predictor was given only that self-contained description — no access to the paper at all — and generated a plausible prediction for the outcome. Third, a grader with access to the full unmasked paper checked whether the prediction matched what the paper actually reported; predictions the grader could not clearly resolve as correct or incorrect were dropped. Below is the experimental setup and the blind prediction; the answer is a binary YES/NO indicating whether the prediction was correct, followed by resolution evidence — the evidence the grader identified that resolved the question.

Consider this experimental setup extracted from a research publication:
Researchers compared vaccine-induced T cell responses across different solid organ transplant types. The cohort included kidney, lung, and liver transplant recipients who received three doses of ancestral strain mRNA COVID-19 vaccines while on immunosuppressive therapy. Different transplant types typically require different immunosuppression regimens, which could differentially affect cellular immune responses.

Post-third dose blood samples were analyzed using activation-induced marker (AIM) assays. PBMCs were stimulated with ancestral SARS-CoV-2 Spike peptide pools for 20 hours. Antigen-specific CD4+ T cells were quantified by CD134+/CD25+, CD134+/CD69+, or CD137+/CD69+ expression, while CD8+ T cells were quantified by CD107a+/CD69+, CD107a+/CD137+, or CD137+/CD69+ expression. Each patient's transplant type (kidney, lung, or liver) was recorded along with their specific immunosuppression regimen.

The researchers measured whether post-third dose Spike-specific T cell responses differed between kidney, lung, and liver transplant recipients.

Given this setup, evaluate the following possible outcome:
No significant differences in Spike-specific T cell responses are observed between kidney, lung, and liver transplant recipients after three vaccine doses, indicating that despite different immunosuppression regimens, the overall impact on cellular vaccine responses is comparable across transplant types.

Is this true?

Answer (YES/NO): NO